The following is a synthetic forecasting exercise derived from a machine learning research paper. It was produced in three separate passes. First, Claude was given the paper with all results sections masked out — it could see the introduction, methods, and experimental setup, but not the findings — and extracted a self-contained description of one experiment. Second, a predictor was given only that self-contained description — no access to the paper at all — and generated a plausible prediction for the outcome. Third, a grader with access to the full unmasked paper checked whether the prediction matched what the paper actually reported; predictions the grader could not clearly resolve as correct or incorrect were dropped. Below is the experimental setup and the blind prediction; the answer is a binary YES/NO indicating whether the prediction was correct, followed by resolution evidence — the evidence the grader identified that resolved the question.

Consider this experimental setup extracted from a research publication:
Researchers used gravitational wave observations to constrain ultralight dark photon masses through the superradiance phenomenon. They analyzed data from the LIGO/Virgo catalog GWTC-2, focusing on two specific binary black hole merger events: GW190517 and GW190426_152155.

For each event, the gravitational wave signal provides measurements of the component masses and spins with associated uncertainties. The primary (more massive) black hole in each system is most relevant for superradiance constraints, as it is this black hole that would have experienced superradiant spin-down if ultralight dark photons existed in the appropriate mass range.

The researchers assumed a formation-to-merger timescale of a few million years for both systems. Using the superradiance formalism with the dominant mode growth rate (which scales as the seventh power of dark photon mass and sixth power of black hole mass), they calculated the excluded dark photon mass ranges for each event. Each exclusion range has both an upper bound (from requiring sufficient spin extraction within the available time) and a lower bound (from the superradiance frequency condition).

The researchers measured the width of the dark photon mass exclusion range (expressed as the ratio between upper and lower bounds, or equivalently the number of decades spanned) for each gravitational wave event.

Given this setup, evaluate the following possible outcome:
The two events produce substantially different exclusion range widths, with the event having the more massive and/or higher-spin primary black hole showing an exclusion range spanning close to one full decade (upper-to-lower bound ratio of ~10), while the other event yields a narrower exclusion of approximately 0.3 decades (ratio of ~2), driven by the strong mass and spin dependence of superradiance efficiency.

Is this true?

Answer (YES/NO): NO